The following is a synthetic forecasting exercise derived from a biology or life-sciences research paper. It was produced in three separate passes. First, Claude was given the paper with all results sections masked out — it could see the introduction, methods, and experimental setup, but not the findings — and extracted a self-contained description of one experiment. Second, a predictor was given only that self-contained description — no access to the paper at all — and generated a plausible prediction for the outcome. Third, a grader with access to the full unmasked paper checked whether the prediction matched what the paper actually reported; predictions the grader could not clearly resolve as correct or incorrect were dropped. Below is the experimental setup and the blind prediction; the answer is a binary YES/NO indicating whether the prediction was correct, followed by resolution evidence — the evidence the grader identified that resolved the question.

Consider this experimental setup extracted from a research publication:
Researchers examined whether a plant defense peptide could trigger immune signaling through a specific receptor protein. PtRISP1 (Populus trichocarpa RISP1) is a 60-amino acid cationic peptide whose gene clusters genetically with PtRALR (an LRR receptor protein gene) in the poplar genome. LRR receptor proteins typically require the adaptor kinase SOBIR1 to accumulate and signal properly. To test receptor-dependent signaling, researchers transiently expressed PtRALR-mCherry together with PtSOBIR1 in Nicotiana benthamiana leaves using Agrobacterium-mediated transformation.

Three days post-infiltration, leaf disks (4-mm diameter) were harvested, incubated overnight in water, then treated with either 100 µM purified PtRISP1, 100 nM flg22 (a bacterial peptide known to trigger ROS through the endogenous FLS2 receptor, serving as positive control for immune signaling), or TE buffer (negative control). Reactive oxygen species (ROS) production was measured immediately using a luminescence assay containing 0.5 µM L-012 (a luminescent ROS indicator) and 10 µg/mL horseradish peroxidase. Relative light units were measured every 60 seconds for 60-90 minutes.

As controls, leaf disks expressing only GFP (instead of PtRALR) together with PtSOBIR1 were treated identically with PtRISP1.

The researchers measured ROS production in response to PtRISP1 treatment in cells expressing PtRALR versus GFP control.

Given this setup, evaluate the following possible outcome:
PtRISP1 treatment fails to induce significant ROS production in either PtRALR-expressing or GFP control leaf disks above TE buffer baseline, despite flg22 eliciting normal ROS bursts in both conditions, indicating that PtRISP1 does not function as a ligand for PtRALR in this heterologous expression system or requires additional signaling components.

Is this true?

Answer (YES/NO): NO